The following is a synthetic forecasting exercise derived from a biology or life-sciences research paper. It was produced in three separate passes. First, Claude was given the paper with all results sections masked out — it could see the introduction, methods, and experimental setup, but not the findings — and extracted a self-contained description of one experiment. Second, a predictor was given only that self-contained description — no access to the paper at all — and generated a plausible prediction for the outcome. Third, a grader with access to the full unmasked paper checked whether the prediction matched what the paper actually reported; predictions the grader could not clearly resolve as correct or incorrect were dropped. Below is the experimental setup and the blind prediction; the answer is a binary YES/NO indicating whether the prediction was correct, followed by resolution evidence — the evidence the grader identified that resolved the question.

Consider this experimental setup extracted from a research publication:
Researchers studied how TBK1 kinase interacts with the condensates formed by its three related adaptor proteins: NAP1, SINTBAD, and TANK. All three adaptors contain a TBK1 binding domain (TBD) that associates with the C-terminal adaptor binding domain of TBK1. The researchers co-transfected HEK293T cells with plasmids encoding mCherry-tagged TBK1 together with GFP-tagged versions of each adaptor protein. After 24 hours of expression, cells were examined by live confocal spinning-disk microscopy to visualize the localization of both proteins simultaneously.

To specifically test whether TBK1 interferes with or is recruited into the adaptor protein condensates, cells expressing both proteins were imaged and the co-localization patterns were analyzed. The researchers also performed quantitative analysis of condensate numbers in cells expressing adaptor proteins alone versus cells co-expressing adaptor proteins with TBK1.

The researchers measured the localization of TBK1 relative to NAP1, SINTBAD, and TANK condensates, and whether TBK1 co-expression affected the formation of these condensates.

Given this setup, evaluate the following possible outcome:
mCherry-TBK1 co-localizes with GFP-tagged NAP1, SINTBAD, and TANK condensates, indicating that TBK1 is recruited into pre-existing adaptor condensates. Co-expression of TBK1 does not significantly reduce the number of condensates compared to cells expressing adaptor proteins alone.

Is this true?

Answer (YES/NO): NO